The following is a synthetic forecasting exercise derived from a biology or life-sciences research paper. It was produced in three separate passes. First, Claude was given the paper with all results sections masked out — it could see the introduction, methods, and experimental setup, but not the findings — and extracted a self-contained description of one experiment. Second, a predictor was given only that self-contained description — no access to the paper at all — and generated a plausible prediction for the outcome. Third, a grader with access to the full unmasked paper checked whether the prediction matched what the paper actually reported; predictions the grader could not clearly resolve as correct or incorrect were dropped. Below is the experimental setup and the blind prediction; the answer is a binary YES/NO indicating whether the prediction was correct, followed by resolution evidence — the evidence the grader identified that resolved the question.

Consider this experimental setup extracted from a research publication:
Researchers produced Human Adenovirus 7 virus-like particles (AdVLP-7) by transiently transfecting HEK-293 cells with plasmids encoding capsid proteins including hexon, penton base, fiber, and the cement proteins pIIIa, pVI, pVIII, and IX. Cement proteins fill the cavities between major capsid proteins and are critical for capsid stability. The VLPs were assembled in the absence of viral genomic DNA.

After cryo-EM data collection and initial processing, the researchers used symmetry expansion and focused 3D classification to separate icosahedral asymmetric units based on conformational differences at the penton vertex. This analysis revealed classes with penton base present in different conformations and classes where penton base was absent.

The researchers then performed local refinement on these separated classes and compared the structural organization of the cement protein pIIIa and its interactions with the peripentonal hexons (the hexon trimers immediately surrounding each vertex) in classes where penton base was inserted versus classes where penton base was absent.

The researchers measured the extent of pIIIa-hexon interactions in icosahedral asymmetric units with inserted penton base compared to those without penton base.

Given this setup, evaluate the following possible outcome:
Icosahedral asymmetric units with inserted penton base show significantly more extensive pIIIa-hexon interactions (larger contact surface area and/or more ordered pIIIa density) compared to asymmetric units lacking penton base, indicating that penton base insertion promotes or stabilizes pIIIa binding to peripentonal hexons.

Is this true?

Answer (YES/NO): YES